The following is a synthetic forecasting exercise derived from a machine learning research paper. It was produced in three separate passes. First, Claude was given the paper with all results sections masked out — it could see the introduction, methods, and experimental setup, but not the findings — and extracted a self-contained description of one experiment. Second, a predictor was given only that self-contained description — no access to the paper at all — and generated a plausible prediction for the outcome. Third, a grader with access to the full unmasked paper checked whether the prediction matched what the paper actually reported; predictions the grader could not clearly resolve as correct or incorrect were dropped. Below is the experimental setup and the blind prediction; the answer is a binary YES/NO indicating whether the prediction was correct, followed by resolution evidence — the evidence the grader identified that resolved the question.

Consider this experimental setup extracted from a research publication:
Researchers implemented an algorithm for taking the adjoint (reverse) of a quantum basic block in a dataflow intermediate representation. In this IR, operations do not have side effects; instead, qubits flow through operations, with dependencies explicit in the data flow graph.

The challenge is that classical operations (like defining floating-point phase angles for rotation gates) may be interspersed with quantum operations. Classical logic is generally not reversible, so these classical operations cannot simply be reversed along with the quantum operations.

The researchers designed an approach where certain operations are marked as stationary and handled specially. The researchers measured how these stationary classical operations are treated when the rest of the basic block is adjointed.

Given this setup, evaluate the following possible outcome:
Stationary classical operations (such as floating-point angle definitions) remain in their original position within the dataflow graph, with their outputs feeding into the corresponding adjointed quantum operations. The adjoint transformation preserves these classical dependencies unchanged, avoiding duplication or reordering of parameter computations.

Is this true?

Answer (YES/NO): YES